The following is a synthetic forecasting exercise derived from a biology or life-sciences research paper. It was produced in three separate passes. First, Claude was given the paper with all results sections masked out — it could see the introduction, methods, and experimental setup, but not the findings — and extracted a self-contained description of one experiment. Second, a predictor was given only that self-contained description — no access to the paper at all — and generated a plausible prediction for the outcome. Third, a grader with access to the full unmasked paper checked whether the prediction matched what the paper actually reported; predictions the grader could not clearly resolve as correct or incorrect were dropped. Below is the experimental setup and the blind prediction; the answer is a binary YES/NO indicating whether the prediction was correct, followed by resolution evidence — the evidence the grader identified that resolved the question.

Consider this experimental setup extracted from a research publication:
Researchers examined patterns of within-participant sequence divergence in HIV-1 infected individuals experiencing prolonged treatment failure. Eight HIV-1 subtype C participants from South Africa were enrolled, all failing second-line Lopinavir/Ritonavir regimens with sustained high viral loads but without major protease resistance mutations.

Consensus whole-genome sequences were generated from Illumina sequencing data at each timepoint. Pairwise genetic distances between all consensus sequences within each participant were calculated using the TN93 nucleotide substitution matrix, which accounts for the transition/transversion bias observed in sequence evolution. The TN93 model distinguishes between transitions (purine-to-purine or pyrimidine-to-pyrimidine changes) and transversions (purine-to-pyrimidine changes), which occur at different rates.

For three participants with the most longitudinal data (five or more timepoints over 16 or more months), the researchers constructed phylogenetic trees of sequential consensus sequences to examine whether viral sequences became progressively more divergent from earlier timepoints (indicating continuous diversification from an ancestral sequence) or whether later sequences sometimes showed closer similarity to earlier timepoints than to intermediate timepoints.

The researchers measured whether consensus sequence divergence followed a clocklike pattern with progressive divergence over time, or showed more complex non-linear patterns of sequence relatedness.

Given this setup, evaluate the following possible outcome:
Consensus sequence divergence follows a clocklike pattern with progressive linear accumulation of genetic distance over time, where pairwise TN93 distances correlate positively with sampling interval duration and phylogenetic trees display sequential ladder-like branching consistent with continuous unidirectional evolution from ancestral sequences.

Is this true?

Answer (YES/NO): NO